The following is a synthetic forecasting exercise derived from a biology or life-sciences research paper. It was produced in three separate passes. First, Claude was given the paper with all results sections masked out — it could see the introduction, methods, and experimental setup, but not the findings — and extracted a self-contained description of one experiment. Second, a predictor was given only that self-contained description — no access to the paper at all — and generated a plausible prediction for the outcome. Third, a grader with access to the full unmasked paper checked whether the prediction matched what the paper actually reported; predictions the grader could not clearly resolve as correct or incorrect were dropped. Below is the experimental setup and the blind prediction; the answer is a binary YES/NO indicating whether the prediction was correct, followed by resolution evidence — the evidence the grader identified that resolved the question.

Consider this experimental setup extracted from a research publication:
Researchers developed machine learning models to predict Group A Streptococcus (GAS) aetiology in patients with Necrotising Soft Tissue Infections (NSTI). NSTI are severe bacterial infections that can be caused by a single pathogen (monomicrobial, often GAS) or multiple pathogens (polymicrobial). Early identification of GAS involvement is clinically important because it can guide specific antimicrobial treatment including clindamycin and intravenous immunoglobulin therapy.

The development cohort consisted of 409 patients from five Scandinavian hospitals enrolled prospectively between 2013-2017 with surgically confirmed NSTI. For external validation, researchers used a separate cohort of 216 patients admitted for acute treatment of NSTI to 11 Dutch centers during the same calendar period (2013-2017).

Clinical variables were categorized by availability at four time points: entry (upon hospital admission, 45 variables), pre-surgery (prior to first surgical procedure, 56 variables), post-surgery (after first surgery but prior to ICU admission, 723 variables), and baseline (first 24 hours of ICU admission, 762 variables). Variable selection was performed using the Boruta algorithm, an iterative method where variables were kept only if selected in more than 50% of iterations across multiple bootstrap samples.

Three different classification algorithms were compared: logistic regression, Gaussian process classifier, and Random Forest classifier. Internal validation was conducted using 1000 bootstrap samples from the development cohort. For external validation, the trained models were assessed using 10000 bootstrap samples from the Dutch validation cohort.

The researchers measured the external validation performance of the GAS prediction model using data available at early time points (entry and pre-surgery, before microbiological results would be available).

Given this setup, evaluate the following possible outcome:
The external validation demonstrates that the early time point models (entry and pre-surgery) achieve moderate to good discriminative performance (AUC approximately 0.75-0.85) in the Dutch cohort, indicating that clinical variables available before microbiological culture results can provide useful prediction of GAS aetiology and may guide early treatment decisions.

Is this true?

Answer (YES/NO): YES